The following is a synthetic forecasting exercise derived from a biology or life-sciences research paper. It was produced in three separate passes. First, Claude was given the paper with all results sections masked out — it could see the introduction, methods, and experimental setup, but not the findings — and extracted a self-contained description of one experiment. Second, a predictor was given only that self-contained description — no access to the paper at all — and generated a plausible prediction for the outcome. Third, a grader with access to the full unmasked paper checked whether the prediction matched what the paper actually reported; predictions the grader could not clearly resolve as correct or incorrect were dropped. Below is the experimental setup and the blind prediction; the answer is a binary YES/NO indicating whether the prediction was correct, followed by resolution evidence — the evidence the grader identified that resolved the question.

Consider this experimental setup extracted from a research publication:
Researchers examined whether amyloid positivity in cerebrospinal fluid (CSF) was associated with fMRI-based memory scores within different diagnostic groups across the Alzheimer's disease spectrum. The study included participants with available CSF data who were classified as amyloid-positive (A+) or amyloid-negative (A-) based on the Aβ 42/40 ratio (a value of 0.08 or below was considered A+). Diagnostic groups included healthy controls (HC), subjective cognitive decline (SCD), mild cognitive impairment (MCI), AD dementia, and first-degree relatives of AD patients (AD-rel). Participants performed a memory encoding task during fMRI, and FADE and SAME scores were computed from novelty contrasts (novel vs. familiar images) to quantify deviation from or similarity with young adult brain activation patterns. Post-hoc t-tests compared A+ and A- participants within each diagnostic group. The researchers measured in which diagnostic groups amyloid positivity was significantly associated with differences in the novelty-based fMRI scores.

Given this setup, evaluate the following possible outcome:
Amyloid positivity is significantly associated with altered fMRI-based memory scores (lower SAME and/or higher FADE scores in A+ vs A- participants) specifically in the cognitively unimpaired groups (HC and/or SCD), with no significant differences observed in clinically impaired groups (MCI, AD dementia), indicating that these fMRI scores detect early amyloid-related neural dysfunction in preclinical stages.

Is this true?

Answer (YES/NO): NO